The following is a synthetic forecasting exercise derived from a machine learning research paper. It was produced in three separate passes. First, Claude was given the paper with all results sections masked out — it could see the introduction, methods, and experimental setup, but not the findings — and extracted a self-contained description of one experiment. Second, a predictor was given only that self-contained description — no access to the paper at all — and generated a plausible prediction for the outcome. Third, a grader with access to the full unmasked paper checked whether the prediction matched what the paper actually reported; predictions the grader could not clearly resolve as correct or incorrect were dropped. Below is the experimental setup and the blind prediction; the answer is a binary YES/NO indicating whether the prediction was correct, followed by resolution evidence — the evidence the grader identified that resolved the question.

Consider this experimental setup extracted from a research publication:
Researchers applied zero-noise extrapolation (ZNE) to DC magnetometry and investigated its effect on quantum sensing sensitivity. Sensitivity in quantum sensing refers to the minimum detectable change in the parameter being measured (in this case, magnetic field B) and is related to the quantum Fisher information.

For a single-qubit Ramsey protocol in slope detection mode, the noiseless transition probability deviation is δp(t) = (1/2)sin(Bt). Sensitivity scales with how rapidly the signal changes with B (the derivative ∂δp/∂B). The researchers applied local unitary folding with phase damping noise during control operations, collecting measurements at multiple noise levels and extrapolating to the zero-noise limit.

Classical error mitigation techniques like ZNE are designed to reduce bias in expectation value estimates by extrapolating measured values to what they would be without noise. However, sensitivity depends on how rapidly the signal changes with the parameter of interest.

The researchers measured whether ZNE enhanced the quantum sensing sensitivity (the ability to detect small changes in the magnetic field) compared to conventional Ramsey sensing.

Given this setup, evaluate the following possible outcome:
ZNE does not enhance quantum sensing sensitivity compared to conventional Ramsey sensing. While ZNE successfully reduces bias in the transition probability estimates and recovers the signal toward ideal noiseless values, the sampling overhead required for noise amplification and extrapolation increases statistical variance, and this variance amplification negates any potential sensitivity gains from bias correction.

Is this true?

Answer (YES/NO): YES